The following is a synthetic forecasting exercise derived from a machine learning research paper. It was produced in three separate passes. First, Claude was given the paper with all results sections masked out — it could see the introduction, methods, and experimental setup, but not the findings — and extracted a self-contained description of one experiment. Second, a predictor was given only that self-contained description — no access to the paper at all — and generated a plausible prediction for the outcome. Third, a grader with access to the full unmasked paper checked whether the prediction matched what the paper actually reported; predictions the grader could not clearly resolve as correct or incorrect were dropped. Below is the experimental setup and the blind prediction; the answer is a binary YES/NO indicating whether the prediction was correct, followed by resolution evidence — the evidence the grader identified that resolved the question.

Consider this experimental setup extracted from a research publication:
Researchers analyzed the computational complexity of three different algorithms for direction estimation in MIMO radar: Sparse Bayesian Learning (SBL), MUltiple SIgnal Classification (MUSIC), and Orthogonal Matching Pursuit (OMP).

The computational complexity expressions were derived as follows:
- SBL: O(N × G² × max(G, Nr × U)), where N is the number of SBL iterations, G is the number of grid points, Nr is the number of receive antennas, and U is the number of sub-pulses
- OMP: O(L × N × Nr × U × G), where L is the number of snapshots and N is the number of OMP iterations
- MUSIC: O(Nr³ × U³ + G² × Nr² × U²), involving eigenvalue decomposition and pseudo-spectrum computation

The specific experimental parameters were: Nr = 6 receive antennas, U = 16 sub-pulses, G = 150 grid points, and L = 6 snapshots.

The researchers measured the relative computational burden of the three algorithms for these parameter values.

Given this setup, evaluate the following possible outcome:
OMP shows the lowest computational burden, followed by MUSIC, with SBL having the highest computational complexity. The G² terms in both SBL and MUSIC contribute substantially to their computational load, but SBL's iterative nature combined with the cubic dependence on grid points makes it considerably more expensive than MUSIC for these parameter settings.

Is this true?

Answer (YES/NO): NO